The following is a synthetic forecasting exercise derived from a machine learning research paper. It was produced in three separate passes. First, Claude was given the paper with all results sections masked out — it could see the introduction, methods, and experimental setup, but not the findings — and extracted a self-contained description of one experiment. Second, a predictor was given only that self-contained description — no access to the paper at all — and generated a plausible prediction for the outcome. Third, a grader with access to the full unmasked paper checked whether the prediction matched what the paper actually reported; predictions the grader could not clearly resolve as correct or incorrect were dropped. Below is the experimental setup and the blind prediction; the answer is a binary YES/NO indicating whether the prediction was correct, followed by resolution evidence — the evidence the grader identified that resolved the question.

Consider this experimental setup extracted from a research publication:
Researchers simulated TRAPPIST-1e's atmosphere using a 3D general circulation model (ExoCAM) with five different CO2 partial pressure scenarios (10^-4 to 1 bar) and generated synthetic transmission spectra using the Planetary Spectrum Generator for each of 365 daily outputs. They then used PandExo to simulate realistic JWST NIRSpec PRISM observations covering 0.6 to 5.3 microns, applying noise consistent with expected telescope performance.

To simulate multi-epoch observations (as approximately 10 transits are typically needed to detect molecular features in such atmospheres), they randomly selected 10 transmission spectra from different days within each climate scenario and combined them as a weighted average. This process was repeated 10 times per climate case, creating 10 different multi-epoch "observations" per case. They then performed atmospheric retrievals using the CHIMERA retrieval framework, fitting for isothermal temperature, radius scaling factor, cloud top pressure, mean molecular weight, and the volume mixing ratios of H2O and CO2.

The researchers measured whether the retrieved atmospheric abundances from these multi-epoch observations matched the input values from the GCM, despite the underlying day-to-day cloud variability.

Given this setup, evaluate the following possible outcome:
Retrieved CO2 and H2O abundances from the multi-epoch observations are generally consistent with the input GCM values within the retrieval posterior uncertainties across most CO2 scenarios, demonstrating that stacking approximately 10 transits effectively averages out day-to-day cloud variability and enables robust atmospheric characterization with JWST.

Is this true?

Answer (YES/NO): NO